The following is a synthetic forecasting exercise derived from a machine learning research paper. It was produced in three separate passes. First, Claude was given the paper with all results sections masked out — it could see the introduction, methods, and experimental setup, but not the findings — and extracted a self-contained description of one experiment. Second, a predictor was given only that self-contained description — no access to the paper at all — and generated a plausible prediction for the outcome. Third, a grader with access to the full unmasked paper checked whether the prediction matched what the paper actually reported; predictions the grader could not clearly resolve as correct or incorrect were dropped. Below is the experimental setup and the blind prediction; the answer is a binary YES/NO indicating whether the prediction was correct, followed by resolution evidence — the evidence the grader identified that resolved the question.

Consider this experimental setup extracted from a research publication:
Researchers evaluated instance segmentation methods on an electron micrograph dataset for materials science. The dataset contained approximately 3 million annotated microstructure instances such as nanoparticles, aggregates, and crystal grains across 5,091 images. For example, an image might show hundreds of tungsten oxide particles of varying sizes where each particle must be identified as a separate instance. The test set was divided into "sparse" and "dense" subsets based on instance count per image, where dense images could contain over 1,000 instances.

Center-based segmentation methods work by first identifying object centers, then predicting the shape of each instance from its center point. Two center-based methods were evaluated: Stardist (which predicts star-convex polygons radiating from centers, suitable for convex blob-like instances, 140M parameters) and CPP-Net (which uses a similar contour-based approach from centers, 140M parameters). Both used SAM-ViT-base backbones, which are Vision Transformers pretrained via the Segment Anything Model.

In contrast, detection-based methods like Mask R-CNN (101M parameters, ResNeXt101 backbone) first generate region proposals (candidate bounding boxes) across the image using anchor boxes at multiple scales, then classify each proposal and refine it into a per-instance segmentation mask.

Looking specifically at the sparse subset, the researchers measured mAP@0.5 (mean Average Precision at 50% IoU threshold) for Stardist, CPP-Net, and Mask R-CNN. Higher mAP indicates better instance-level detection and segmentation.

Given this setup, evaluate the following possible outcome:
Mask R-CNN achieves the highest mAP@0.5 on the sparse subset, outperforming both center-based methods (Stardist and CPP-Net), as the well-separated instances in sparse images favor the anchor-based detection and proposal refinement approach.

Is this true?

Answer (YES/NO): NO